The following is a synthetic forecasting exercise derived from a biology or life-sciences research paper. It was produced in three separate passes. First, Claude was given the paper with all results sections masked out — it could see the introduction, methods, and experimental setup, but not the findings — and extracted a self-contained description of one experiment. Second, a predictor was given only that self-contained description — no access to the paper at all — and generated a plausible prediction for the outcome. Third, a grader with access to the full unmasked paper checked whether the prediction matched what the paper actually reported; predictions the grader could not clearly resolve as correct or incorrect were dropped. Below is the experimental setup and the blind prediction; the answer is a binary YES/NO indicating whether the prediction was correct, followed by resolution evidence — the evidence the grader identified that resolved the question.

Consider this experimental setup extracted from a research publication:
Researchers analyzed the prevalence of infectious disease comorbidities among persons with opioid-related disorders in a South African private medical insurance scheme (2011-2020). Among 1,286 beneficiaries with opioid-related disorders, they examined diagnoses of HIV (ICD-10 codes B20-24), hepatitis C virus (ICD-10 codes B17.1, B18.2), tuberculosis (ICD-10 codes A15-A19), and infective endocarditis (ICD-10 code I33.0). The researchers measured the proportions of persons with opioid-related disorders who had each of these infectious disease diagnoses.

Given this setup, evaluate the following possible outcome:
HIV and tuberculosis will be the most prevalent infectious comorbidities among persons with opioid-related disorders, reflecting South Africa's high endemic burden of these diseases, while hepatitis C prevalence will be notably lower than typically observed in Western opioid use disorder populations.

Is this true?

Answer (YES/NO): YES